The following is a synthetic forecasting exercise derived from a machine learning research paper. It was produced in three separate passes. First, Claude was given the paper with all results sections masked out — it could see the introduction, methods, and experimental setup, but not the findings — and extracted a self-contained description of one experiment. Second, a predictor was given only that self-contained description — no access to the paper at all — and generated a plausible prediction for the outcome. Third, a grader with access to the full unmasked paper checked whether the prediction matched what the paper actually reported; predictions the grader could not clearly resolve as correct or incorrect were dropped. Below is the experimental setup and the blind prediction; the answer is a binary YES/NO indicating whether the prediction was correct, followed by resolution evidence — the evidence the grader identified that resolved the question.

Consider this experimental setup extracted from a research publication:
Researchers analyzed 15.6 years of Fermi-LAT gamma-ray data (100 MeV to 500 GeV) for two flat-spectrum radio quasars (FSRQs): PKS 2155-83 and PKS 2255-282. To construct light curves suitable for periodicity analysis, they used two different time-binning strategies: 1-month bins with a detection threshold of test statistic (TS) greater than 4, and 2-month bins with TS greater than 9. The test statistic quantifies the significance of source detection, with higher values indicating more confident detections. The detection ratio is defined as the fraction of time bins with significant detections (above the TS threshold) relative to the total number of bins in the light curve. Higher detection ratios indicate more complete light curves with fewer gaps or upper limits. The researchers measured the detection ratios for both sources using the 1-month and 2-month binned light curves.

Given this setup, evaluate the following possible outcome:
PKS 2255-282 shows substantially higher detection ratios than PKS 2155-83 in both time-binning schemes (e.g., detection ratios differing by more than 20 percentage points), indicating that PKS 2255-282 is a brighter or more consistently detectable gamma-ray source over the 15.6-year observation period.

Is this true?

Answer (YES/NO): NO